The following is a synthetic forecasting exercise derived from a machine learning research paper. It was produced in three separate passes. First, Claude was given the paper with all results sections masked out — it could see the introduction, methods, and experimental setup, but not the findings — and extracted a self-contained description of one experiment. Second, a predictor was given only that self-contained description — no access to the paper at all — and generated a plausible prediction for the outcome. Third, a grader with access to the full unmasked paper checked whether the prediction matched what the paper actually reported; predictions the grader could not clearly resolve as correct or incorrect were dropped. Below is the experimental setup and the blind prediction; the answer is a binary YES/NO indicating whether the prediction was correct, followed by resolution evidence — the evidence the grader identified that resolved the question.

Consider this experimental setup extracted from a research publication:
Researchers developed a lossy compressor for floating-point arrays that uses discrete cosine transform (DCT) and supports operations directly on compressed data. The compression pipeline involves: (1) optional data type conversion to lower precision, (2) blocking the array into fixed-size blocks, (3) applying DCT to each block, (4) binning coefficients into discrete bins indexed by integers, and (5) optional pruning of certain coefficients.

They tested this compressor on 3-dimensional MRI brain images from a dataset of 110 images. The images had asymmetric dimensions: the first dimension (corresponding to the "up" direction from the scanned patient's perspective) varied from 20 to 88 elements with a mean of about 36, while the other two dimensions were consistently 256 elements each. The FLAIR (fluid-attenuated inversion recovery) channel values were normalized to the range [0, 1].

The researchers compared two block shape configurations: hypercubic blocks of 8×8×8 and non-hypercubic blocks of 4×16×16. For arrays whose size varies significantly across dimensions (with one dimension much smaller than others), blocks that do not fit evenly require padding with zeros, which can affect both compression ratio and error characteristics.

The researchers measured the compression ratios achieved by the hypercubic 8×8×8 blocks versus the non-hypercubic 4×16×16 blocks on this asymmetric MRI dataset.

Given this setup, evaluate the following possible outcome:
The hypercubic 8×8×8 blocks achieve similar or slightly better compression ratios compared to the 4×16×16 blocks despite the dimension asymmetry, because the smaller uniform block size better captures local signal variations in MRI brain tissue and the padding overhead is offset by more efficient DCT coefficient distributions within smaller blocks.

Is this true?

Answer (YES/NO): NO